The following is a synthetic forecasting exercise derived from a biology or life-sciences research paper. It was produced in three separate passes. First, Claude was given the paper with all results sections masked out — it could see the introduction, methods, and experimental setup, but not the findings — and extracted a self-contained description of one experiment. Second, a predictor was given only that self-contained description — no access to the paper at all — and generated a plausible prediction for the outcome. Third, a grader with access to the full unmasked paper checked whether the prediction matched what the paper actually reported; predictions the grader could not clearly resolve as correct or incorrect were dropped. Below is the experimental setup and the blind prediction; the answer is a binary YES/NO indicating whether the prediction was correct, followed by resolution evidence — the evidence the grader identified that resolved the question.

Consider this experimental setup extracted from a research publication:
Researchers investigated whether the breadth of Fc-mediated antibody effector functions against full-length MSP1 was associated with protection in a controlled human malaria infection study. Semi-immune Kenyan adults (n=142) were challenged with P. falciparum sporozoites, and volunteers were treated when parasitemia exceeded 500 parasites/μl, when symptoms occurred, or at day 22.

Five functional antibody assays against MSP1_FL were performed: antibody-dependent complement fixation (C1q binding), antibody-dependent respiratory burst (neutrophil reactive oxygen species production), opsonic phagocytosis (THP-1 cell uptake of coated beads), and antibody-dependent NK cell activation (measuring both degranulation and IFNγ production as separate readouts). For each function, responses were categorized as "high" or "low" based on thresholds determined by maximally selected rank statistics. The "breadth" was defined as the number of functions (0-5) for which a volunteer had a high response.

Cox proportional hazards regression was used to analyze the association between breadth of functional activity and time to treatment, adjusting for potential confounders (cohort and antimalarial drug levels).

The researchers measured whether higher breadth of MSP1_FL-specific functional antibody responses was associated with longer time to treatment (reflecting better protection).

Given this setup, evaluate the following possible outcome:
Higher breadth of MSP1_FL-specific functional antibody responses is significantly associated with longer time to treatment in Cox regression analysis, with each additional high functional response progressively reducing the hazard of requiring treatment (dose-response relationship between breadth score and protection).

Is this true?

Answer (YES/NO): YES